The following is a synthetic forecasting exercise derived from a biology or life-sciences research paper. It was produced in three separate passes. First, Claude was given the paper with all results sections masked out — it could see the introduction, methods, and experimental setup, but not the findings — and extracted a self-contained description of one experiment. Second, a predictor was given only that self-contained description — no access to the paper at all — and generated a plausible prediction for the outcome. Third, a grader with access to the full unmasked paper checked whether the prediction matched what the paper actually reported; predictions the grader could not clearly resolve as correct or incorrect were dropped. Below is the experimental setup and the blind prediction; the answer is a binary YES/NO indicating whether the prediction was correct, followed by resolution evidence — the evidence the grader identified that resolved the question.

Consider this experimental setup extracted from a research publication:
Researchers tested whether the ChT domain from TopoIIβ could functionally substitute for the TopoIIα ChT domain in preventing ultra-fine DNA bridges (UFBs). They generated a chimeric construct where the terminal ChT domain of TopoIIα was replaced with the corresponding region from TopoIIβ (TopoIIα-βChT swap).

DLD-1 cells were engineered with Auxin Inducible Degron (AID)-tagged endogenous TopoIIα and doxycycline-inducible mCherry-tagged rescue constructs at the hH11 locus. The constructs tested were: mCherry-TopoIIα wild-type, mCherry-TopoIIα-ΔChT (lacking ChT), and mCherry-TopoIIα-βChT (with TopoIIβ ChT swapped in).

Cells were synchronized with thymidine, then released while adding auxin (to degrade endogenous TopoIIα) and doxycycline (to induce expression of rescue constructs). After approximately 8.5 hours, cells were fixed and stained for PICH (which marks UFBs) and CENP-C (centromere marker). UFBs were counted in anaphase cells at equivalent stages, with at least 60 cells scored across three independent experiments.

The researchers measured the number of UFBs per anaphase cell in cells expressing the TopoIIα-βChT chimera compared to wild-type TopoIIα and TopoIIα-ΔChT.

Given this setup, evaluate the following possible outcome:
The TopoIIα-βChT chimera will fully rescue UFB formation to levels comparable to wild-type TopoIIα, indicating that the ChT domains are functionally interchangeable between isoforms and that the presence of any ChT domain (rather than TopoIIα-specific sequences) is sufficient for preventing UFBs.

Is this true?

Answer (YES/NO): NO